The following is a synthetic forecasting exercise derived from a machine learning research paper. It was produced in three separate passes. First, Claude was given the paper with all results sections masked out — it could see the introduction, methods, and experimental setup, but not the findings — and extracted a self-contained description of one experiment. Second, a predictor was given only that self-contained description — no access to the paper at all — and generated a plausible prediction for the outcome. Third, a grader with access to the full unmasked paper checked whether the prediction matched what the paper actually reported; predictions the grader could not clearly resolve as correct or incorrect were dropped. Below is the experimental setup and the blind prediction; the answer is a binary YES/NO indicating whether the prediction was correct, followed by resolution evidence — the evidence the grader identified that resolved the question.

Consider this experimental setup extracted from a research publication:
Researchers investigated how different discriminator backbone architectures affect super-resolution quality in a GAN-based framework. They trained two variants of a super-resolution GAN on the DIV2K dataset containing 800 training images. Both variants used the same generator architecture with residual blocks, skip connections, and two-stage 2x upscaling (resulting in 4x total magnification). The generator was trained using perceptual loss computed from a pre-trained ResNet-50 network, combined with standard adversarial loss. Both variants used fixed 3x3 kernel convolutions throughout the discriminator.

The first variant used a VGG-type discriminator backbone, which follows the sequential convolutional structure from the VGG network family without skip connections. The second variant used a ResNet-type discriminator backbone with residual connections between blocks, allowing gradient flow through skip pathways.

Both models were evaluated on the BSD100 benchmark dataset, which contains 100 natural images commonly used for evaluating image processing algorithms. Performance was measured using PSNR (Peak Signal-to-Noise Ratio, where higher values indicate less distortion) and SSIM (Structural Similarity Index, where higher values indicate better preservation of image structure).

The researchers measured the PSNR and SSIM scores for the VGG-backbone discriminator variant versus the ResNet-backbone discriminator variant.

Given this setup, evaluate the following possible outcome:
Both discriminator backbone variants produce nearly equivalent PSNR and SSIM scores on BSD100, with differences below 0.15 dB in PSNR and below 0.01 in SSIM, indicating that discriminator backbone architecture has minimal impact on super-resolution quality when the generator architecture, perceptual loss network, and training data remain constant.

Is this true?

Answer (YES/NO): NO